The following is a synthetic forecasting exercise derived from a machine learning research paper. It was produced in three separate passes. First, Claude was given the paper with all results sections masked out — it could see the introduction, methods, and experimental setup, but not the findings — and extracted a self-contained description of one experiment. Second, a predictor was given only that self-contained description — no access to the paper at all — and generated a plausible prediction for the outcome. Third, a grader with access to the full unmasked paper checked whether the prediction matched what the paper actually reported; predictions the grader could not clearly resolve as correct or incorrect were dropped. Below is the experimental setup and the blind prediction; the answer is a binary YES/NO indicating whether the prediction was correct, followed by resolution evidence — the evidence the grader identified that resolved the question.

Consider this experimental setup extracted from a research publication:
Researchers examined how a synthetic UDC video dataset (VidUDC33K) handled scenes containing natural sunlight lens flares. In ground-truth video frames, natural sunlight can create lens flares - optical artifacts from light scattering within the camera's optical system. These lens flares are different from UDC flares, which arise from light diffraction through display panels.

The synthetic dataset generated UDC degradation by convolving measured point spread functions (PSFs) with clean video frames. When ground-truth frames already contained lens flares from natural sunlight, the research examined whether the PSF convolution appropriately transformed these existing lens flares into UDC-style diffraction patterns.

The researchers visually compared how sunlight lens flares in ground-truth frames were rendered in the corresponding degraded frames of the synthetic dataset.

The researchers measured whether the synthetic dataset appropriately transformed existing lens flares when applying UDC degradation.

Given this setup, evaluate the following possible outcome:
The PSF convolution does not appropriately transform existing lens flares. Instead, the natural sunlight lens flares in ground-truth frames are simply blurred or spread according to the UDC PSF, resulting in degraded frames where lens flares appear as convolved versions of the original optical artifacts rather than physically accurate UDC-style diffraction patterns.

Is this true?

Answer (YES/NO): NO